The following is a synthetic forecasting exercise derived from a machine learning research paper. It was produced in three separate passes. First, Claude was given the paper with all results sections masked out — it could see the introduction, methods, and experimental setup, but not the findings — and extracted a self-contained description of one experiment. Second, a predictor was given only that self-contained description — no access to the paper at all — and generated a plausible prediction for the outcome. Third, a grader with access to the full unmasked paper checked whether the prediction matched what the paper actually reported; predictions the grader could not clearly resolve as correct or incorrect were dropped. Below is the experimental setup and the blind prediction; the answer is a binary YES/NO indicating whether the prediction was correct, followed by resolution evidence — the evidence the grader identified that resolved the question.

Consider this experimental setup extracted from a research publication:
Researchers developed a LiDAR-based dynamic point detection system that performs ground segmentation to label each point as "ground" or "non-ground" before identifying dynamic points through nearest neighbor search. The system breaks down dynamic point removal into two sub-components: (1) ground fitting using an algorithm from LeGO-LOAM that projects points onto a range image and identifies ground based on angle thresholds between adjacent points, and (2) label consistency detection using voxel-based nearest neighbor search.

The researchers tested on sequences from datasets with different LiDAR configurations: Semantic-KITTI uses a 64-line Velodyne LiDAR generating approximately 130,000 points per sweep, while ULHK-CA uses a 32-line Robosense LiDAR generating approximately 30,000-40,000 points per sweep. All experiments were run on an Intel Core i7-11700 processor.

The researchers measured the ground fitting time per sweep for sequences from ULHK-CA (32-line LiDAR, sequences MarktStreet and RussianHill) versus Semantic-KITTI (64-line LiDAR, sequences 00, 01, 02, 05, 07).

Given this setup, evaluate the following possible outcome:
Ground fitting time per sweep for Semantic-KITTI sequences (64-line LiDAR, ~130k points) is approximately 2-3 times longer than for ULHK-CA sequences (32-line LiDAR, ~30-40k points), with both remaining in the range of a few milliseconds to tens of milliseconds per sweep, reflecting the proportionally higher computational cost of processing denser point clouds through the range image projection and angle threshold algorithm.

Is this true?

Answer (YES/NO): YES